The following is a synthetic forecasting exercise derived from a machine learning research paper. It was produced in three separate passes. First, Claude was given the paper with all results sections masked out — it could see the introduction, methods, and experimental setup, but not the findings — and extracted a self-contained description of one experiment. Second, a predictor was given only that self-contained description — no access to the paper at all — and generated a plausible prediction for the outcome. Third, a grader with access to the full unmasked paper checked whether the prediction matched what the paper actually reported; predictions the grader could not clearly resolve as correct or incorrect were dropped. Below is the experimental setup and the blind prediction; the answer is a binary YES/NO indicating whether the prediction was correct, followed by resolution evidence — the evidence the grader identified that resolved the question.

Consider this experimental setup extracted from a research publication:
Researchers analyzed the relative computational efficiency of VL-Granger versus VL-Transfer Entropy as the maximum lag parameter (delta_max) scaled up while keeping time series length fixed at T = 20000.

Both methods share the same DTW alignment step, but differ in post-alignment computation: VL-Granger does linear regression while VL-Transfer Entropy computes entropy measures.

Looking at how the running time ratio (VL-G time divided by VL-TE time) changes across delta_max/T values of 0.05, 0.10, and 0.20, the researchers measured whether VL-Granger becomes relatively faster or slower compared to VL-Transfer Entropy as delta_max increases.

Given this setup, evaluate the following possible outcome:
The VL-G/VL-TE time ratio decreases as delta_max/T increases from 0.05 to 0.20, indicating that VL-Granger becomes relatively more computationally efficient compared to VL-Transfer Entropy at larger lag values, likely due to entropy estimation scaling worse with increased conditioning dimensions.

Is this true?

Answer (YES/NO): NO